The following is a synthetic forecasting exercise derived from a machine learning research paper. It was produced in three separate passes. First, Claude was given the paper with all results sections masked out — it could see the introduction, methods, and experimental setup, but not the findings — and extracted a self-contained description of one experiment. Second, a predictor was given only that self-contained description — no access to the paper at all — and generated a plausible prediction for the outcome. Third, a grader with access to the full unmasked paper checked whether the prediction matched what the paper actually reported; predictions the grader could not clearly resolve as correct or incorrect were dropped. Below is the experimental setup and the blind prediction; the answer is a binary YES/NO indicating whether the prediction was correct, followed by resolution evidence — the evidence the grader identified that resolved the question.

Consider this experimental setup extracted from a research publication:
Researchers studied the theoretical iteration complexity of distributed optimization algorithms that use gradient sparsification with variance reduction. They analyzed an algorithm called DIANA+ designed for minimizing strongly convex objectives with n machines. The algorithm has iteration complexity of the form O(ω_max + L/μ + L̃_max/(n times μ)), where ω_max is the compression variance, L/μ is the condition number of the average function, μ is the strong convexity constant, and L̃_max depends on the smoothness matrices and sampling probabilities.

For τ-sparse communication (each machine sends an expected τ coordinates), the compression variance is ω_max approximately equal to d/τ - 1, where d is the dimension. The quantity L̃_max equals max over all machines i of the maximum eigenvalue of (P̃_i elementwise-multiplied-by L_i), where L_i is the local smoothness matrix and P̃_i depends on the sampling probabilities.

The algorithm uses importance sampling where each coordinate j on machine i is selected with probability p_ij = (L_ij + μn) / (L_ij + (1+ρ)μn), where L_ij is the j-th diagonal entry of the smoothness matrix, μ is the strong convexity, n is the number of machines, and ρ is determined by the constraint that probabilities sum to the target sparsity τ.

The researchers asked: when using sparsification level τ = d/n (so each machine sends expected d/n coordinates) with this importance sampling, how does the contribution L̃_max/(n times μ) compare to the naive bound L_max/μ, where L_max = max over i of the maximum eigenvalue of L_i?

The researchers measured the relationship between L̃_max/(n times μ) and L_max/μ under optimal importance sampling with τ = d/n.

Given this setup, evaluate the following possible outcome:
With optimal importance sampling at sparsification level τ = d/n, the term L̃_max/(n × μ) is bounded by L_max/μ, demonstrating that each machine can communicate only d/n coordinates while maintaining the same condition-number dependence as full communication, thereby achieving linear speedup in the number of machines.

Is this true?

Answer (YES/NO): YES